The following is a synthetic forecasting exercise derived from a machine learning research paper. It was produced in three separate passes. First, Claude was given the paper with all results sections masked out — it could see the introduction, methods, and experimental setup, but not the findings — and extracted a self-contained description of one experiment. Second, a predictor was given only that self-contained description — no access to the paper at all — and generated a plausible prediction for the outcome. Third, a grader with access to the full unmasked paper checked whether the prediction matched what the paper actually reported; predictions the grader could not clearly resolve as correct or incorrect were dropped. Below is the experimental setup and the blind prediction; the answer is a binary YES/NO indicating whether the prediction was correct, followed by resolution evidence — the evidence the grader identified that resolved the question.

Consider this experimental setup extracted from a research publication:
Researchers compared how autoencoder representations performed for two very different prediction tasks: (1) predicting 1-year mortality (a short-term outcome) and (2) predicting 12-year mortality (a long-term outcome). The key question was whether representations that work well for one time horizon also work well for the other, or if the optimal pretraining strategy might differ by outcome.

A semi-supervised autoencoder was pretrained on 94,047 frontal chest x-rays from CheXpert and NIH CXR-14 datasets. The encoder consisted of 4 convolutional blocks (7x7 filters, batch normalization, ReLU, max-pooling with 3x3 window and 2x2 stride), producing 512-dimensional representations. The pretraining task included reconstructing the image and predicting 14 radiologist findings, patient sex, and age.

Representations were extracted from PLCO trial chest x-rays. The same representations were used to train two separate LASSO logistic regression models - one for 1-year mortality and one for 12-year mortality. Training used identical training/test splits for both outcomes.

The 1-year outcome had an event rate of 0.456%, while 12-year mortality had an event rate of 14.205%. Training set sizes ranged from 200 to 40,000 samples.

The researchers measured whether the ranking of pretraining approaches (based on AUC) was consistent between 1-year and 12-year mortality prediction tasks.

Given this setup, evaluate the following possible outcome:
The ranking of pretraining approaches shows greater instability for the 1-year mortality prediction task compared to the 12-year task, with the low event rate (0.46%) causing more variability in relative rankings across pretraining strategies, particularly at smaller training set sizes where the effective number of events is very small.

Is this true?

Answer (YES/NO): NO